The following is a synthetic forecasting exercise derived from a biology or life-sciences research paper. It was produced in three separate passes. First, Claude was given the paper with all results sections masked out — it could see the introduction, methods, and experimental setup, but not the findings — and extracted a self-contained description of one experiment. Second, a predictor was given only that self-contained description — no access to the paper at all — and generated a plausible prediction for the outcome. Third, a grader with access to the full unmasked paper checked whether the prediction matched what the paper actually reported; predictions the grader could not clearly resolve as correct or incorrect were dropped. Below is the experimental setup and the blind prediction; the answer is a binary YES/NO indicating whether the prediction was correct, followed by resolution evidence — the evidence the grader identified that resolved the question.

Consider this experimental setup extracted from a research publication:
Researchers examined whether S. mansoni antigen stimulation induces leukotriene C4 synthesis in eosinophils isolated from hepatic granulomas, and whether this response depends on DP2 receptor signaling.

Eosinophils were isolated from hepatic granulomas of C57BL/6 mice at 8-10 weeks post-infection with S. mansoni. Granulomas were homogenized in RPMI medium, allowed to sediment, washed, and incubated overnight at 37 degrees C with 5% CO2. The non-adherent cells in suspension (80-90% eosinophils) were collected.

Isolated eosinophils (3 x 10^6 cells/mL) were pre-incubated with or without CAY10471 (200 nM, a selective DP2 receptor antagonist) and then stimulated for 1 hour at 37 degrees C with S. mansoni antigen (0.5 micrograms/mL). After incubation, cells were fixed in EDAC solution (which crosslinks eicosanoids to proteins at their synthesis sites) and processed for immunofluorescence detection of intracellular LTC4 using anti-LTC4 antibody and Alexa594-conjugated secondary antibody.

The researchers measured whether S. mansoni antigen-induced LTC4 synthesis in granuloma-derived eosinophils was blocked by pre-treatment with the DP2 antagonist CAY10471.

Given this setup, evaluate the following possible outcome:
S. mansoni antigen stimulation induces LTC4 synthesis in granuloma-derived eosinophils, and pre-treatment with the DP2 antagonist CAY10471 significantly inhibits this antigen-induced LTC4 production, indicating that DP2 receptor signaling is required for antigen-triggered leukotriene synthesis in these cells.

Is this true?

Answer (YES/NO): YES